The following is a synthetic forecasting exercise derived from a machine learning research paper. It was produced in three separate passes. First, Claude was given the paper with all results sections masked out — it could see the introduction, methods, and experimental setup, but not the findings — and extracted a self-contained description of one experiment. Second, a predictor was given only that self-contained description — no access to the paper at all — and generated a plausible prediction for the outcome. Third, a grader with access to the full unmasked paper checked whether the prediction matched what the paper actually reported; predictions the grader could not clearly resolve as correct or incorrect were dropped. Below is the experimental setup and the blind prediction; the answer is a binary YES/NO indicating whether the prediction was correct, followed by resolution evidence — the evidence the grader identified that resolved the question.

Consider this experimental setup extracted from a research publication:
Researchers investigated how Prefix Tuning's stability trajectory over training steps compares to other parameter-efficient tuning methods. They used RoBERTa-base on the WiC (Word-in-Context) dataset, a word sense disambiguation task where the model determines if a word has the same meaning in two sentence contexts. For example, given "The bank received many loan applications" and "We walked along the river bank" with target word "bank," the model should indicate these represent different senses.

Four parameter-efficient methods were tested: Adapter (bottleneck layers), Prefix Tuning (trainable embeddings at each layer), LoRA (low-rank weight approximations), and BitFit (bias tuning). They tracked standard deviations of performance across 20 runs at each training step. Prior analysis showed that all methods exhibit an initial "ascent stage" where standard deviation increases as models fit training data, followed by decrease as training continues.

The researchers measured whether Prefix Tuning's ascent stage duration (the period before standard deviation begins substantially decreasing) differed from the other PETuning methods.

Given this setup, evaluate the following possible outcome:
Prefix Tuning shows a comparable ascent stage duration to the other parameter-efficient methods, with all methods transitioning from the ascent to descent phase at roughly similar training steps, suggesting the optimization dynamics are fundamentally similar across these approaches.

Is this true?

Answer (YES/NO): NO